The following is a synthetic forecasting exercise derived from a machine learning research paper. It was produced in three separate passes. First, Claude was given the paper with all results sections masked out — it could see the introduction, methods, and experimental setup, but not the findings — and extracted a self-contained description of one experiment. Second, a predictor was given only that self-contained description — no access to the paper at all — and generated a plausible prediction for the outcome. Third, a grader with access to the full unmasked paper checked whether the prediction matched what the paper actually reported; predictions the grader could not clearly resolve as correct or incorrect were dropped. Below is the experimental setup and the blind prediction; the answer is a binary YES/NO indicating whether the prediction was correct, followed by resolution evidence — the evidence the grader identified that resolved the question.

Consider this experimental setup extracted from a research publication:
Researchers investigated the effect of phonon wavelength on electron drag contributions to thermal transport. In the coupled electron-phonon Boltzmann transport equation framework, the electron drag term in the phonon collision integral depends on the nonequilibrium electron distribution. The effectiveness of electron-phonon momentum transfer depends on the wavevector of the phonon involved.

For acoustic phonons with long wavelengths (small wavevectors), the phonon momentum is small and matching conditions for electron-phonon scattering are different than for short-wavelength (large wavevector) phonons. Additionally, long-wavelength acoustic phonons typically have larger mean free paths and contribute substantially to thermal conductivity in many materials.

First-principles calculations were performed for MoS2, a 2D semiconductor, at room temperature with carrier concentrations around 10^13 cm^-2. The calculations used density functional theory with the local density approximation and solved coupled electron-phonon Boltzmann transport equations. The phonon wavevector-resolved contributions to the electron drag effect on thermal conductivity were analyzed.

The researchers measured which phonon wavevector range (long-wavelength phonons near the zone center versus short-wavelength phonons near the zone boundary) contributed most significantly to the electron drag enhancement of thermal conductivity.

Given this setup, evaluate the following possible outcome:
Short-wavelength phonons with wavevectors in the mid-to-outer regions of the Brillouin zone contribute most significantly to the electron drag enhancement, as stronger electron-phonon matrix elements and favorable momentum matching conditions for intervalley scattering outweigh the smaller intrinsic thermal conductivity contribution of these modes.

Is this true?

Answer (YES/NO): NO